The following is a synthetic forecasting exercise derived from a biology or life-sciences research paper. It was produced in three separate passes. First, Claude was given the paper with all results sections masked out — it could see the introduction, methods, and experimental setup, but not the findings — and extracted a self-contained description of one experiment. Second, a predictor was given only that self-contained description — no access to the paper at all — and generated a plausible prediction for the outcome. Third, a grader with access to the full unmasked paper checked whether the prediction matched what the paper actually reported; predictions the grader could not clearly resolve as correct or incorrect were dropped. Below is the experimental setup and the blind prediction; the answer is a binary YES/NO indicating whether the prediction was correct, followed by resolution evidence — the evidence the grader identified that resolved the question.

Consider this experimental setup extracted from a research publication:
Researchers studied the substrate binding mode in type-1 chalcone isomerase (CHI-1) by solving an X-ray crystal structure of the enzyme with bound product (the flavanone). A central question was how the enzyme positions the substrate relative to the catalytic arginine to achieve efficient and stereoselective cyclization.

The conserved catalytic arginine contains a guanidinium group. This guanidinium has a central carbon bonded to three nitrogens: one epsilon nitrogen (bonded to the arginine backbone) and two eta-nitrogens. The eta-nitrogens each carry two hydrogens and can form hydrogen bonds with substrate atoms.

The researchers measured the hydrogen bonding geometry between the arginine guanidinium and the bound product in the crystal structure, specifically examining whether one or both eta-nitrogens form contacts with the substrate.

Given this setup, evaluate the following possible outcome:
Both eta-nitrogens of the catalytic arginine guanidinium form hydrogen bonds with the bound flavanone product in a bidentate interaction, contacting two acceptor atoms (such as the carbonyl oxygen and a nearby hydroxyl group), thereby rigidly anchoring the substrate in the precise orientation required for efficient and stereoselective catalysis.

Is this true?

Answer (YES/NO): NO